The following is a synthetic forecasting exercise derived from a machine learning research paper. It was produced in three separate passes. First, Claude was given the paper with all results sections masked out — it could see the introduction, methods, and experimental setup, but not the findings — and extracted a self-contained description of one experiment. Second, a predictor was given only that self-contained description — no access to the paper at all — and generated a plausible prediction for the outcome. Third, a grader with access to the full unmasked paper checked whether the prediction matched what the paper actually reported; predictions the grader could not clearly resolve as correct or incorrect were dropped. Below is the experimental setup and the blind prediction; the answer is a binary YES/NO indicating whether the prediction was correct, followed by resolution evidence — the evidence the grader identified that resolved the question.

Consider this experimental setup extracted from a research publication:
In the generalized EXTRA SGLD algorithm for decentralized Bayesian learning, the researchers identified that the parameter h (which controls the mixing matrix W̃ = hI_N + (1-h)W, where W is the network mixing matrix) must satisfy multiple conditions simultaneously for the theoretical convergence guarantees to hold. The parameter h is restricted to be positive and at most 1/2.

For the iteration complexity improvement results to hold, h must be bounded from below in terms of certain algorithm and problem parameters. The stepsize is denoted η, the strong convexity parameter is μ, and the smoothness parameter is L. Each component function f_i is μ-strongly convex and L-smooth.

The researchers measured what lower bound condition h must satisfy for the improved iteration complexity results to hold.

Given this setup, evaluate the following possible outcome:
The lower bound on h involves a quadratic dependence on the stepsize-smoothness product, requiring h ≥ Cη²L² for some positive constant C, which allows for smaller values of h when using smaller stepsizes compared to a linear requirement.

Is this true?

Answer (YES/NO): NO